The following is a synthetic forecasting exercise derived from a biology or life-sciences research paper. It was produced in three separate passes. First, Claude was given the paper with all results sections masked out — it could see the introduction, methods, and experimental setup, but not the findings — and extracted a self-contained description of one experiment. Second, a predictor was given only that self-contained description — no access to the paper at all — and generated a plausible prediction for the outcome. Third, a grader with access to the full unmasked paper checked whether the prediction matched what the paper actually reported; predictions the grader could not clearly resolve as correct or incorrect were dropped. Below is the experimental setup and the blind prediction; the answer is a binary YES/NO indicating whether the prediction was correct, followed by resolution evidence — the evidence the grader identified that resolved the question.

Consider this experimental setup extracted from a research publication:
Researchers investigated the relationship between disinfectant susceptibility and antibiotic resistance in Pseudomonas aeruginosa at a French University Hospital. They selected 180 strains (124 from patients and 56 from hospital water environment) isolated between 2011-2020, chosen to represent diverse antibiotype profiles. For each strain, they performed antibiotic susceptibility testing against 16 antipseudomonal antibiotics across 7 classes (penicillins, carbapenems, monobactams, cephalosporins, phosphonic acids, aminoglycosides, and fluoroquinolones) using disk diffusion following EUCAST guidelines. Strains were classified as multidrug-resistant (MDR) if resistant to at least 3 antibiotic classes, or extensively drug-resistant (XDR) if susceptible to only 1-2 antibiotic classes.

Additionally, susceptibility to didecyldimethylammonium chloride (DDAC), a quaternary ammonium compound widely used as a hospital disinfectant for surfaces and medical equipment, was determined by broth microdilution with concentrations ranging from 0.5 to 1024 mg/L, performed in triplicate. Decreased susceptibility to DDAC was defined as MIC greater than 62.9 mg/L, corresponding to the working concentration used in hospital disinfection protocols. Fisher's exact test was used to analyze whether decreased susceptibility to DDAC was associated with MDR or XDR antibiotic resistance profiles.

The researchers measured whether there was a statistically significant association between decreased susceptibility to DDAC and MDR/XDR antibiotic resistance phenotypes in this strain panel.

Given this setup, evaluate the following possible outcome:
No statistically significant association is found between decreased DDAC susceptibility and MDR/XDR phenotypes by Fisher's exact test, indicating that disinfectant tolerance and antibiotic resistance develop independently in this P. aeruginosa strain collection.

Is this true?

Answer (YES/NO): NO